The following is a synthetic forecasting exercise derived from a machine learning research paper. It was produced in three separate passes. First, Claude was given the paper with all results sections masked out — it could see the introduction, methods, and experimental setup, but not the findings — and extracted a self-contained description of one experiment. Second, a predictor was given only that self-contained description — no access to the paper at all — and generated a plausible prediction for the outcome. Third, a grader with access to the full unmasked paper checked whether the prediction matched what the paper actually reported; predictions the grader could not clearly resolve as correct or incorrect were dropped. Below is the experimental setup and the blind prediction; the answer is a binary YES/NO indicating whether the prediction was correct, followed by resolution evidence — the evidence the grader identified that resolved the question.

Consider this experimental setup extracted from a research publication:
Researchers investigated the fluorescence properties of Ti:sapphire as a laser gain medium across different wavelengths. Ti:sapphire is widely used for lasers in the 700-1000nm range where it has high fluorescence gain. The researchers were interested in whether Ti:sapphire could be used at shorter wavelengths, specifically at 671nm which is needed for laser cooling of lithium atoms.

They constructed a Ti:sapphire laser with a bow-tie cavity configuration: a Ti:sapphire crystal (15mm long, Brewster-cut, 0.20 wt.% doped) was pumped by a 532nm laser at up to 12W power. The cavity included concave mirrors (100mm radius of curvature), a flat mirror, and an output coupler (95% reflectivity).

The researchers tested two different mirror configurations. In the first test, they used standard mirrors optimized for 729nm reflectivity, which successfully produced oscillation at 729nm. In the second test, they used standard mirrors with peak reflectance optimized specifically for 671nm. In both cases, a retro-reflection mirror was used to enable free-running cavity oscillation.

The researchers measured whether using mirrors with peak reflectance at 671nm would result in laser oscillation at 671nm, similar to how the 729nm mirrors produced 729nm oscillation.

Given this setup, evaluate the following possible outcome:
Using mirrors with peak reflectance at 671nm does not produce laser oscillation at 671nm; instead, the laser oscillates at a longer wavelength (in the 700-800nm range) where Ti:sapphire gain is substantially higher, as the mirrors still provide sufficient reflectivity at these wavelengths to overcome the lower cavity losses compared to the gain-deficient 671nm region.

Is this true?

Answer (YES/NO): YES